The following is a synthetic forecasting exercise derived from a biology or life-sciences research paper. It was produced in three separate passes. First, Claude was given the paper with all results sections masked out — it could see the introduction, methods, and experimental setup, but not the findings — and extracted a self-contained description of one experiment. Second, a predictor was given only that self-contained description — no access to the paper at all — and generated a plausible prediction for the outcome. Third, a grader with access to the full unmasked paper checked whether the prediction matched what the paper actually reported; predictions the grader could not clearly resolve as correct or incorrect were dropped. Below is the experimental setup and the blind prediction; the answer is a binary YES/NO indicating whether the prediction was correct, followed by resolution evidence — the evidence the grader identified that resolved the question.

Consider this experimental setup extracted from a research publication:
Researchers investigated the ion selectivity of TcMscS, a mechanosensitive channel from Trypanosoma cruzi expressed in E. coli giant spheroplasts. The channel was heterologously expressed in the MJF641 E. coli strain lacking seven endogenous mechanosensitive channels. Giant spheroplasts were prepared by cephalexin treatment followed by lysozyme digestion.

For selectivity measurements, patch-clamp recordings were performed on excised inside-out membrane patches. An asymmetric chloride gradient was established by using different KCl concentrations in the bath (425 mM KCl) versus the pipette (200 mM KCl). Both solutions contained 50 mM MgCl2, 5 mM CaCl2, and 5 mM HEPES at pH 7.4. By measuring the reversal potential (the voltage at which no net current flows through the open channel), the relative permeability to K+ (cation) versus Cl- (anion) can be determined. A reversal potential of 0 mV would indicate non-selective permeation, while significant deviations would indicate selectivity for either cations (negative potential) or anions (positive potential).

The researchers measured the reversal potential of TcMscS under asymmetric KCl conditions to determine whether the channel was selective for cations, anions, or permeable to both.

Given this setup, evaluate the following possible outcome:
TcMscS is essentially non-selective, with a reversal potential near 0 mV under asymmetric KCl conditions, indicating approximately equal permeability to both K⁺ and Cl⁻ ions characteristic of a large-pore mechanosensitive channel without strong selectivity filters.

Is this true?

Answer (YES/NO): NO